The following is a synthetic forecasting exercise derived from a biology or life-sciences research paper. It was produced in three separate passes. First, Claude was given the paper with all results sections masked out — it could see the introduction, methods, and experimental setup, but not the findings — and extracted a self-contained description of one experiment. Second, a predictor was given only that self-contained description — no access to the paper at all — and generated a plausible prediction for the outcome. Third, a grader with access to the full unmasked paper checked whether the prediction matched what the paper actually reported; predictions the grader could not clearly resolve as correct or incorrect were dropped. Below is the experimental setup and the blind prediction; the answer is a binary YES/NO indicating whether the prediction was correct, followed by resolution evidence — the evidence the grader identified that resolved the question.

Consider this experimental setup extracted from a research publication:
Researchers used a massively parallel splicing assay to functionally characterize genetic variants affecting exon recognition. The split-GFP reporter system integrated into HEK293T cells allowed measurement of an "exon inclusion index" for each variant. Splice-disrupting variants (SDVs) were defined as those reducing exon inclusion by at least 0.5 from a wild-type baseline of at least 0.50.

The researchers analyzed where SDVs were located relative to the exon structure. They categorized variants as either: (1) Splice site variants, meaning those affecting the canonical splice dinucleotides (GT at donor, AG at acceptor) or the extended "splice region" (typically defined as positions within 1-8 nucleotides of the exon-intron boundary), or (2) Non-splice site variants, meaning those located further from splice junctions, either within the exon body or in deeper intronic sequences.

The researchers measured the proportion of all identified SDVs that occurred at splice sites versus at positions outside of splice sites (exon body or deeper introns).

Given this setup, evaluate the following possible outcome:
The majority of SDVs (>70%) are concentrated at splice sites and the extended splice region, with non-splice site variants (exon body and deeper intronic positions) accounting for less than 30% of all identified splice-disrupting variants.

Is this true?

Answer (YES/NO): NO